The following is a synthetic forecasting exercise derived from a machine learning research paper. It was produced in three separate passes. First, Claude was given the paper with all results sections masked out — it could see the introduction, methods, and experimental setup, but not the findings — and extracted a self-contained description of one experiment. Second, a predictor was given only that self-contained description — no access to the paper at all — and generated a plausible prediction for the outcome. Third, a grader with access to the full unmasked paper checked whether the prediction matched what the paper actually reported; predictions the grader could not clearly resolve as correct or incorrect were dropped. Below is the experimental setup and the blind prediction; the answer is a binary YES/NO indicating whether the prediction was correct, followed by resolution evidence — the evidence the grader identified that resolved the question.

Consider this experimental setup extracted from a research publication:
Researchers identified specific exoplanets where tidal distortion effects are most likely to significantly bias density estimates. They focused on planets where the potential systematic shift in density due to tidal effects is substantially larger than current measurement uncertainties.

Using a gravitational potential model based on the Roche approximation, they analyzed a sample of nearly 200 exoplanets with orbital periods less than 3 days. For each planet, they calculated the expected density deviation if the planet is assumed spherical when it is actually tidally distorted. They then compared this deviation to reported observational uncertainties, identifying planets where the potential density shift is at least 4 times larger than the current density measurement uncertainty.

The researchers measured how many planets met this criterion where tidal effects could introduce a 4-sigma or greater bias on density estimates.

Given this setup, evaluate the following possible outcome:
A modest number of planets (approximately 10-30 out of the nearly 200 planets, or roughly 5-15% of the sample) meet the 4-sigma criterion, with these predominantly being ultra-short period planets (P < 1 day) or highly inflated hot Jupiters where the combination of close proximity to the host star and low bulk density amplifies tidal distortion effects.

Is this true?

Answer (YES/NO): NO